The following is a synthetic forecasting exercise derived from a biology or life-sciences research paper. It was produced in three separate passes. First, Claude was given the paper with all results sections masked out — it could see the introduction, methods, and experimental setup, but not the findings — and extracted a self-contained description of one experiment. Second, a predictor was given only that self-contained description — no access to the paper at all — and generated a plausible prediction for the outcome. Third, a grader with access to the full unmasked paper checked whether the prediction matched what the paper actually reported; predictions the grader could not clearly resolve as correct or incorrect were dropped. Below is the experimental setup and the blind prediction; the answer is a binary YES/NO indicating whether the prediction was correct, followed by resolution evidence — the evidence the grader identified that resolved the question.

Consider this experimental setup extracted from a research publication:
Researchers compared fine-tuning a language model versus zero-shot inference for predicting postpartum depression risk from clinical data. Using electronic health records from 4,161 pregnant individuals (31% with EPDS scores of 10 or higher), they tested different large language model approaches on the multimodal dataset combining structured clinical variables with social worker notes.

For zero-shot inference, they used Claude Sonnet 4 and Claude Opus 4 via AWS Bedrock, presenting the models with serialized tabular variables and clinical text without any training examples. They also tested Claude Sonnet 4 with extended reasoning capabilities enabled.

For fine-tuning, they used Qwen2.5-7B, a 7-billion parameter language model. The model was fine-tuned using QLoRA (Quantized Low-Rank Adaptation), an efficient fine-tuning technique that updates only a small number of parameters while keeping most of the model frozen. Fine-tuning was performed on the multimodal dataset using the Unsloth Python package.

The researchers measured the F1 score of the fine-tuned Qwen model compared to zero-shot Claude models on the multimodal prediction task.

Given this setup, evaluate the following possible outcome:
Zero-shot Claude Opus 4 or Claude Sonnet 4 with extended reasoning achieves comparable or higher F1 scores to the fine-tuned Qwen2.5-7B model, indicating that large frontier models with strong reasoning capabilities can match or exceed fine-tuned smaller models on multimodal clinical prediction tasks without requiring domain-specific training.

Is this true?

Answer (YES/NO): YES